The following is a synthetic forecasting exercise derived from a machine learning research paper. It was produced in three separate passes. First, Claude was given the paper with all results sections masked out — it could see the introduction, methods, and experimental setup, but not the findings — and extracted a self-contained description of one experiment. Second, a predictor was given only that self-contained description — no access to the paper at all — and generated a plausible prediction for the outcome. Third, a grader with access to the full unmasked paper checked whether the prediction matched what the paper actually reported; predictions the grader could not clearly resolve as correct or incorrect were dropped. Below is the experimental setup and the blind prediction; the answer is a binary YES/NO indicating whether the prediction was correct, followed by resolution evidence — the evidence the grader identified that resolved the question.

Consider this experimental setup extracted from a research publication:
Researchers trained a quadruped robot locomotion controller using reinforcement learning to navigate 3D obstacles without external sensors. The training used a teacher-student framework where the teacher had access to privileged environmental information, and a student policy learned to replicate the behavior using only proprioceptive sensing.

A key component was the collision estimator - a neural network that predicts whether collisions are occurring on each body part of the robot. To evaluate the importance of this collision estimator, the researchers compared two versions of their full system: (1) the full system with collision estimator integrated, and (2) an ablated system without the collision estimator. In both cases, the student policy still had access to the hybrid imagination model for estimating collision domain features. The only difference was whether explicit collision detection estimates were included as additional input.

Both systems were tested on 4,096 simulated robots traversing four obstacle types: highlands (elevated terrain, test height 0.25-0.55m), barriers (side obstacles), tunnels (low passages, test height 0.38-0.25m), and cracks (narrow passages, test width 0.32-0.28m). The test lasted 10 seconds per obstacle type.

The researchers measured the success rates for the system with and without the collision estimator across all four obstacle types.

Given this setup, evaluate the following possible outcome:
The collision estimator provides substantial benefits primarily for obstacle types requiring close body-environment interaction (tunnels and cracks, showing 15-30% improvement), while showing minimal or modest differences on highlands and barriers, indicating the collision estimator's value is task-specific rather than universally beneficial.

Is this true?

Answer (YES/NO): NO